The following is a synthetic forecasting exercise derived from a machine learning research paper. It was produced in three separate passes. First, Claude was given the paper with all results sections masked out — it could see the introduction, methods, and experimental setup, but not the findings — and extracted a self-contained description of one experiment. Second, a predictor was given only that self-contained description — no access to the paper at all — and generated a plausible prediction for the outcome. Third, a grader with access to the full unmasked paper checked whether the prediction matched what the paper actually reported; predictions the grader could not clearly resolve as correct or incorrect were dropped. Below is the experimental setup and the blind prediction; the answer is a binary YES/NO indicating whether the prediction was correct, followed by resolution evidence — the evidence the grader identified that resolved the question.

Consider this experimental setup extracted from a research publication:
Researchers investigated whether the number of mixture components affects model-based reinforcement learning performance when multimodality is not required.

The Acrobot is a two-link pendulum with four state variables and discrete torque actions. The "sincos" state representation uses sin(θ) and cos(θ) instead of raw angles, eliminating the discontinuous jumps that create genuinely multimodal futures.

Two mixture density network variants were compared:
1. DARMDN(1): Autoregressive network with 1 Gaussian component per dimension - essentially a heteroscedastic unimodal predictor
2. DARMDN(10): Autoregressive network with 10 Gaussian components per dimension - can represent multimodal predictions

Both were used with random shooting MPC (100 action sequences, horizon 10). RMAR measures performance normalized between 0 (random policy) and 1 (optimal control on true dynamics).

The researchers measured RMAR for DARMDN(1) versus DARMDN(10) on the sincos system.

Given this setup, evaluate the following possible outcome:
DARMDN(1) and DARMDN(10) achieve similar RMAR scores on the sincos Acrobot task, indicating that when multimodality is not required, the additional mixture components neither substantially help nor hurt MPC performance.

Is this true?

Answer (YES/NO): YES